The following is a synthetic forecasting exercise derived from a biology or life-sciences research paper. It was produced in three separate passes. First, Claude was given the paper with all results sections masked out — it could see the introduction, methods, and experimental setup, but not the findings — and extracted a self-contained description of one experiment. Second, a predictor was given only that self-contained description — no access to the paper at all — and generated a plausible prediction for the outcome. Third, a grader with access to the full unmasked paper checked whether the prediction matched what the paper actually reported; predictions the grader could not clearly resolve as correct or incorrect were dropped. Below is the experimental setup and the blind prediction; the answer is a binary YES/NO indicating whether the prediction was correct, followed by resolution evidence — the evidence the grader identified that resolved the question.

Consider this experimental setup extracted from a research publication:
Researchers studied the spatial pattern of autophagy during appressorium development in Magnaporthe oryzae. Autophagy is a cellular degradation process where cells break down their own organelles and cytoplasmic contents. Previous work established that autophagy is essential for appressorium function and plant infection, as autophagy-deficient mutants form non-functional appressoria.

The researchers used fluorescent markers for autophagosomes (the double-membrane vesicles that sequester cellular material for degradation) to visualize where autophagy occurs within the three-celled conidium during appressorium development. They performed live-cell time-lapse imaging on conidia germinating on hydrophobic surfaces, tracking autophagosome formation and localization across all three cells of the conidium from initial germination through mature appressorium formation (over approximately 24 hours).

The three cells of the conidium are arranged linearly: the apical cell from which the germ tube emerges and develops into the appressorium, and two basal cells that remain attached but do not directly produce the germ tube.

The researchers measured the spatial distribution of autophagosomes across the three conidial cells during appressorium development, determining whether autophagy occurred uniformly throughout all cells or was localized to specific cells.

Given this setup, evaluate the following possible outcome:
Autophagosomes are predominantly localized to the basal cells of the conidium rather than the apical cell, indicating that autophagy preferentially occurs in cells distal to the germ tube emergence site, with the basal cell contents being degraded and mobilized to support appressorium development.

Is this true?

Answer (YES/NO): NO